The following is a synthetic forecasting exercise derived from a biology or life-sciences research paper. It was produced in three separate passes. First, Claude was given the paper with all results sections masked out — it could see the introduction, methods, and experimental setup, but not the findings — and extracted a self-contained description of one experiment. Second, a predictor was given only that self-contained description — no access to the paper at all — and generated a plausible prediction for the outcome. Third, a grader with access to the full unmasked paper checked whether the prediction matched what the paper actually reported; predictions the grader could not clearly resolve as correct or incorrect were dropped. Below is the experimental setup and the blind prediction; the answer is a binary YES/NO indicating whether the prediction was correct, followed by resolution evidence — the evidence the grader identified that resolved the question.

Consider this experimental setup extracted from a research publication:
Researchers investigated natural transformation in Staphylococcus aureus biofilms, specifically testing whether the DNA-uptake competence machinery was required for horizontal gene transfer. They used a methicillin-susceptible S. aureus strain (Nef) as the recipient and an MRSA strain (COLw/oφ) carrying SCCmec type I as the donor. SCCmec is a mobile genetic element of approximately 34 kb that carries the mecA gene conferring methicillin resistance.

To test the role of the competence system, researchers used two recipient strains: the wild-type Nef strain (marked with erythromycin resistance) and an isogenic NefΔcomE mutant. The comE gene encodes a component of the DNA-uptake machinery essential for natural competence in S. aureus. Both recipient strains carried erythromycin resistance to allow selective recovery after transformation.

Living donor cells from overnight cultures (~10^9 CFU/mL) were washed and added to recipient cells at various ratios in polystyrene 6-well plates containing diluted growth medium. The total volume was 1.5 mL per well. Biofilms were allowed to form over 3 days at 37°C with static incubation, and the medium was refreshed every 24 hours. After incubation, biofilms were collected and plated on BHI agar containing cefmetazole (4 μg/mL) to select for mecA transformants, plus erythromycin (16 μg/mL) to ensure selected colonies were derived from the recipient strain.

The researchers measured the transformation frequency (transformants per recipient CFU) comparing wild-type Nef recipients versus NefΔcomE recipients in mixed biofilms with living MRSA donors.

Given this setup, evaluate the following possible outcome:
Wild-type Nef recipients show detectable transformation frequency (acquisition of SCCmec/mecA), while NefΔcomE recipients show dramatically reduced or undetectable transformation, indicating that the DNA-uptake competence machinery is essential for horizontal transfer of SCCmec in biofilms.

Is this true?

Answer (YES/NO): YES